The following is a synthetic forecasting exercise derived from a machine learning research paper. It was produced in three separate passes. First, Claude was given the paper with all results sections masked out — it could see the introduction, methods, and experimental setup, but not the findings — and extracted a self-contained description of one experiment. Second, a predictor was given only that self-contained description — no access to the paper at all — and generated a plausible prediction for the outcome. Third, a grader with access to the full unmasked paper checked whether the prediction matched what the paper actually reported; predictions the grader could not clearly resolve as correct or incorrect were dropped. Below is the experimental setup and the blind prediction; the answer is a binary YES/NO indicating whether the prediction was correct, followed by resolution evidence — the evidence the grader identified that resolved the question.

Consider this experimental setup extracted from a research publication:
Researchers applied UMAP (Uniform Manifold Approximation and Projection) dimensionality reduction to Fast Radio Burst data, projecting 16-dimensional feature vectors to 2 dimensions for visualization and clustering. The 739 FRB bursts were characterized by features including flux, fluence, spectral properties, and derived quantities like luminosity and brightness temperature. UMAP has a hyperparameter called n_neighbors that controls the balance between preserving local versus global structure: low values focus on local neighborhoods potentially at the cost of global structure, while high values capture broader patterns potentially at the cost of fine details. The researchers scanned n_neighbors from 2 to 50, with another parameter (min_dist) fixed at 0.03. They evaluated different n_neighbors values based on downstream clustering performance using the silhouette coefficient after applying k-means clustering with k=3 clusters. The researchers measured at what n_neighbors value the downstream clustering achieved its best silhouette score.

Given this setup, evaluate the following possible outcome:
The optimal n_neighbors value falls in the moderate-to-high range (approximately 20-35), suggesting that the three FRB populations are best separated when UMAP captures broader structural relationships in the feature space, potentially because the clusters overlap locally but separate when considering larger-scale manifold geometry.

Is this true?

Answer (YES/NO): YES